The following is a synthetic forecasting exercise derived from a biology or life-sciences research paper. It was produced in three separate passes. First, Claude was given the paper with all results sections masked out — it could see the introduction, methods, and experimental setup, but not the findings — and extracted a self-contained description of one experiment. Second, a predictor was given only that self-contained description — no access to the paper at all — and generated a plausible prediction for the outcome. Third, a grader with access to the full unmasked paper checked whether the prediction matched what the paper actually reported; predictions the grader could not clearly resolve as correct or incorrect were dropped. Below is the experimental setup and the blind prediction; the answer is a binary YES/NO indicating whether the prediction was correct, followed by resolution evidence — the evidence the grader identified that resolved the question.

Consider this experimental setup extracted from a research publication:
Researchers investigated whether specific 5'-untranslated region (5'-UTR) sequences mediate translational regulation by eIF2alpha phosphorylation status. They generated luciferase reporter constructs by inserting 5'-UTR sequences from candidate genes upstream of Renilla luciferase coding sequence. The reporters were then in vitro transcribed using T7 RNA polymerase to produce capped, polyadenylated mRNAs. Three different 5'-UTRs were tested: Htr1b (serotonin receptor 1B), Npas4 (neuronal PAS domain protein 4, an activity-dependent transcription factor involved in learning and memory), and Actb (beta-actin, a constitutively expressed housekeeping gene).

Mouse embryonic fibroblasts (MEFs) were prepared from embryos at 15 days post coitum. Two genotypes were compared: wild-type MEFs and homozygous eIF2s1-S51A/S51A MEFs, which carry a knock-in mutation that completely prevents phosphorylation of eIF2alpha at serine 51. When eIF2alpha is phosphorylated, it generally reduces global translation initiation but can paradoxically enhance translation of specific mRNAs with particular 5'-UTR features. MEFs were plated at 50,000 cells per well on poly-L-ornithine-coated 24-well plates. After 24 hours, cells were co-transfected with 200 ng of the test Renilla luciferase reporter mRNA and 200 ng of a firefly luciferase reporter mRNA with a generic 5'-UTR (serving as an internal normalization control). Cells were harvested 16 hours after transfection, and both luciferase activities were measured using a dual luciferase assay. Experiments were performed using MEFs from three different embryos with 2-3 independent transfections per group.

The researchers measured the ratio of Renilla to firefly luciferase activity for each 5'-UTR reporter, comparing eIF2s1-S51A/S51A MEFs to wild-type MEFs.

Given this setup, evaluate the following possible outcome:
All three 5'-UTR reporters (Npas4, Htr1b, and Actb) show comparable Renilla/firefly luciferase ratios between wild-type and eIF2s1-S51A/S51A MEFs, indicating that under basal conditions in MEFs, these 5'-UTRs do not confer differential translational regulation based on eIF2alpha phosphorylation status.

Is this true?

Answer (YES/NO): NO